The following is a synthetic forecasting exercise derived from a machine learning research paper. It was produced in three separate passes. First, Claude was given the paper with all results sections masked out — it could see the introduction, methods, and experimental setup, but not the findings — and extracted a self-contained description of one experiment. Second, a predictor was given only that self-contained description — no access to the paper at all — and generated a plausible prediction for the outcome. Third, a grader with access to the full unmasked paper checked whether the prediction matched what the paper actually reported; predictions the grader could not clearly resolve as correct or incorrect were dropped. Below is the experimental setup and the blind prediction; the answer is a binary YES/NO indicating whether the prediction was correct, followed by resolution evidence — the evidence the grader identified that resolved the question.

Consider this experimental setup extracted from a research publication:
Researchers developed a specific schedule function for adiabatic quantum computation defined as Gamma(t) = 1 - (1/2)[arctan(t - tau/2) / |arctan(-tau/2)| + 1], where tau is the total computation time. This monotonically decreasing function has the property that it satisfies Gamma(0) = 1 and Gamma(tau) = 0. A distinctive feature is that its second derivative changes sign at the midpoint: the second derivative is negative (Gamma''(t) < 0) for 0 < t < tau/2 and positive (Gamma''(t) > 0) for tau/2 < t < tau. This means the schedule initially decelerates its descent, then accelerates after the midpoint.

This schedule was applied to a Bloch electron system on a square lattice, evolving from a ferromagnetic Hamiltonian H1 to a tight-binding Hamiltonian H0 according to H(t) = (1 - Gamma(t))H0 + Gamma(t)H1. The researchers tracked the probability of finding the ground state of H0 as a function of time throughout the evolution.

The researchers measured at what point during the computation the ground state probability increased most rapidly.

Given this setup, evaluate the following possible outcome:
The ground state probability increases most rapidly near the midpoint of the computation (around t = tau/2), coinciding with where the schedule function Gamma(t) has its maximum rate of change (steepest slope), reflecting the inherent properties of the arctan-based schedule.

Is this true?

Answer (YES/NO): YES